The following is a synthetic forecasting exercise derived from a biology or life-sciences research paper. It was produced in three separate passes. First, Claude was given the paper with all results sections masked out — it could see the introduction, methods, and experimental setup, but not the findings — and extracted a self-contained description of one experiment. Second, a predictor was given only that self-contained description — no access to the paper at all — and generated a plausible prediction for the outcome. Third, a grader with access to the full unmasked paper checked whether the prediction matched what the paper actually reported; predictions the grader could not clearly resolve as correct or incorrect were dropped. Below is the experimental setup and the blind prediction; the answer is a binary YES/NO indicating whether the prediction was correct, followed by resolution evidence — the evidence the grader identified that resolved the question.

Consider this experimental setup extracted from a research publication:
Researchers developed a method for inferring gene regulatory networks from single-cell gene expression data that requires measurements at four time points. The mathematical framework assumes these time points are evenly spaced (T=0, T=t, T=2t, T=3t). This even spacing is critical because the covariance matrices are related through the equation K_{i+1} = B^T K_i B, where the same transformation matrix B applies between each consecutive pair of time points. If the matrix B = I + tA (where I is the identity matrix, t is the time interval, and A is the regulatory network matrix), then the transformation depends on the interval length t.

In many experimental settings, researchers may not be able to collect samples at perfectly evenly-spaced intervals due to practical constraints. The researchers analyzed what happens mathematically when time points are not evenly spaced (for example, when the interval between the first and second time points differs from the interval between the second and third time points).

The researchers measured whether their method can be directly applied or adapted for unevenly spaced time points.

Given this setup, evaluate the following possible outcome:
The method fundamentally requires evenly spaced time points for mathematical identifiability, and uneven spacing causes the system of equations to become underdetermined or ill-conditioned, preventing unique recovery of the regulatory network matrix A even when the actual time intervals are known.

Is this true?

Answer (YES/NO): NO